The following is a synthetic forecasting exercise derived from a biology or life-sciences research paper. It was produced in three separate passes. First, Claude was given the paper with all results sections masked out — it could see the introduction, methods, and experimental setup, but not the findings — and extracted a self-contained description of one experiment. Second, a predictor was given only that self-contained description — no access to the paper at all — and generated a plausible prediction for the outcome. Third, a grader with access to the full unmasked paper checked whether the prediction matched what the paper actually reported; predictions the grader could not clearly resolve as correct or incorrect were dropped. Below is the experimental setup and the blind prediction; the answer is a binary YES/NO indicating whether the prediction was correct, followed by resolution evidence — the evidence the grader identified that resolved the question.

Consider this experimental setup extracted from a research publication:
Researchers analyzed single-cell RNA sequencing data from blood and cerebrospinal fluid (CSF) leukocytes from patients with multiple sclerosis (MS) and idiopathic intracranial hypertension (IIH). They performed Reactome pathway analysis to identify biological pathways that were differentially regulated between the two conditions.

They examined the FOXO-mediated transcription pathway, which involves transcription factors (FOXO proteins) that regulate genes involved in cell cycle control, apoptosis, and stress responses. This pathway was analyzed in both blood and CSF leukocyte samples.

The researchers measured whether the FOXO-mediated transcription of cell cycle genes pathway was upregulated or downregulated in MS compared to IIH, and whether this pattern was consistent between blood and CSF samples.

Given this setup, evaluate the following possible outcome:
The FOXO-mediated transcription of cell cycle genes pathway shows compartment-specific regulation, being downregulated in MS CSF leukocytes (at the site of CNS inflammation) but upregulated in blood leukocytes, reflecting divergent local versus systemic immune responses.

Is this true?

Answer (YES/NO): NO